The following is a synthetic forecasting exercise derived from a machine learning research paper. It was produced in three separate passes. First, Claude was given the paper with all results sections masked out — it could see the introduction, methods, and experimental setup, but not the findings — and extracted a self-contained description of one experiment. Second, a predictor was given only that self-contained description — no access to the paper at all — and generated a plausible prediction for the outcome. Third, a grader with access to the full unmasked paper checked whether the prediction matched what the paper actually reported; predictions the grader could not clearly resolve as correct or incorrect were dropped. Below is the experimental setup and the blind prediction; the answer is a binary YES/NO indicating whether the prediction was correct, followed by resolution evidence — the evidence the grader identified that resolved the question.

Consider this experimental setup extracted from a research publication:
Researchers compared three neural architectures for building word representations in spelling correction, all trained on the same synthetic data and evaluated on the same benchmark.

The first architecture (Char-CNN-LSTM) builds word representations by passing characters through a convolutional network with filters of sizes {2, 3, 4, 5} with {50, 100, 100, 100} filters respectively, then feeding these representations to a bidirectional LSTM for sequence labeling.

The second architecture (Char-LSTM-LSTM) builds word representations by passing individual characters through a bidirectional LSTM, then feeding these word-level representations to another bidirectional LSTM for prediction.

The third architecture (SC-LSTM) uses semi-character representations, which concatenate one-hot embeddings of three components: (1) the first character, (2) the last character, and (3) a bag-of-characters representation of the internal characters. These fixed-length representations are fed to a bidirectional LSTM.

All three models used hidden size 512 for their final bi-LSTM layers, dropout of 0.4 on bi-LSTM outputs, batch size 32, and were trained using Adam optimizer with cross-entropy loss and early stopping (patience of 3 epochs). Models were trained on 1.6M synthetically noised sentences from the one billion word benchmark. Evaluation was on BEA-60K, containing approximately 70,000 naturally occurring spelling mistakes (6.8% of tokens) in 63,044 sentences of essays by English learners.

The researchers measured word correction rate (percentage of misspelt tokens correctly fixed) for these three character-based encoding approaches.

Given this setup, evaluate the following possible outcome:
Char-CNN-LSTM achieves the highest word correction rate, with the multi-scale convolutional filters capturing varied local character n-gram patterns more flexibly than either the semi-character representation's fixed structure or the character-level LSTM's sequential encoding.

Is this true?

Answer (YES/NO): NO